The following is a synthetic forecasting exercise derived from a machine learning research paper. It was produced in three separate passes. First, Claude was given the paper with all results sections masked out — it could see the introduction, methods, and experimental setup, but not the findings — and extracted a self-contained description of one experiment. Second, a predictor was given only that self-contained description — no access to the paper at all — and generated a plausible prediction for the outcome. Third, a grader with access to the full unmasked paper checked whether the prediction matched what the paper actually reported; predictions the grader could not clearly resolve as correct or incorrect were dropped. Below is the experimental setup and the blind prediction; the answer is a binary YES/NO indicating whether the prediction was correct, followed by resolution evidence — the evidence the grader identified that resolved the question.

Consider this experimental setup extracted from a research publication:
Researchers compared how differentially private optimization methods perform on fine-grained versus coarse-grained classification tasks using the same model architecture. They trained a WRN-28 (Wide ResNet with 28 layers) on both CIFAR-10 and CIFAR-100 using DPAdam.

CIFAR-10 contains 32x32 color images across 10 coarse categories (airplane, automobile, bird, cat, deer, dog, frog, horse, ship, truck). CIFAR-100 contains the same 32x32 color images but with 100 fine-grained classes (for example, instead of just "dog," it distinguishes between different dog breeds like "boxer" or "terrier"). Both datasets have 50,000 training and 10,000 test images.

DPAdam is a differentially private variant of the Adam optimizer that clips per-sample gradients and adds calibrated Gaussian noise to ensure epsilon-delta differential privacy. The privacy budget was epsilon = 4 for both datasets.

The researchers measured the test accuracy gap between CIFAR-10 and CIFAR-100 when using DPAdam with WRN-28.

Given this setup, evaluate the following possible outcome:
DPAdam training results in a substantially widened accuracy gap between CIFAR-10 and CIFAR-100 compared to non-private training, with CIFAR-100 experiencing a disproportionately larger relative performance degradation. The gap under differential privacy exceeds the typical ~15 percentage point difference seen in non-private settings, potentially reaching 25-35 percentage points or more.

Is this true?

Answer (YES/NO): YES